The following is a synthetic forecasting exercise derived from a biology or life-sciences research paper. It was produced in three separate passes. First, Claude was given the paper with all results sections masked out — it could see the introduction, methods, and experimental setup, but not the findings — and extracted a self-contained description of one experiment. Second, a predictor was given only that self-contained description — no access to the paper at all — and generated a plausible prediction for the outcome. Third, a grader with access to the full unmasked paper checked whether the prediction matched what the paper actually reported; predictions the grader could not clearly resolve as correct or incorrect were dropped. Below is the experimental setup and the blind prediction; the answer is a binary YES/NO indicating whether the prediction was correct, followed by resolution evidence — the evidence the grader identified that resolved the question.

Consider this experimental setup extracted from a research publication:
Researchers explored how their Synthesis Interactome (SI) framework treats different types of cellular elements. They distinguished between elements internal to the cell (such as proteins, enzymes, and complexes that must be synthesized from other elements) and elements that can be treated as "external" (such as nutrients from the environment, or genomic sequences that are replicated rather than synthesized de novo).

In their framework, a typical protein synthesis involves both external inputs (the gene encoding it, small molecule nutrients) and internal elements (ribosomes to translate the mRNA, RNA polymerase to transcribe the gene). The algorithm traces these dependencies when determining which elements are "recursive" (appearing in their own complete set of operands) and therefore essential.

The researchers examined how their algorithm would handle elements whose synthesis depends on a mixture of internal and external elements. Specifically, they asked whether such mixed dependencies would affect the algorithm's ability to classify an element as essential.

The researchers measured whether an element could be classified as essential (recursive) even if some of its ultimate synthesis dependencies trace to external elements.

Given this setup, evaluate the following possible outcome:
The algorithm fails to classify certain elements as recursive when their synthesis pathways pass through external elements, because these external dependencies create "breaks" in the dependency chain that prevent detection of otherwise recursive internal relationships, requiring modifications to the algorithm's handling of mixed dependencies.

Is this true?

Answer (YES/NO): NO